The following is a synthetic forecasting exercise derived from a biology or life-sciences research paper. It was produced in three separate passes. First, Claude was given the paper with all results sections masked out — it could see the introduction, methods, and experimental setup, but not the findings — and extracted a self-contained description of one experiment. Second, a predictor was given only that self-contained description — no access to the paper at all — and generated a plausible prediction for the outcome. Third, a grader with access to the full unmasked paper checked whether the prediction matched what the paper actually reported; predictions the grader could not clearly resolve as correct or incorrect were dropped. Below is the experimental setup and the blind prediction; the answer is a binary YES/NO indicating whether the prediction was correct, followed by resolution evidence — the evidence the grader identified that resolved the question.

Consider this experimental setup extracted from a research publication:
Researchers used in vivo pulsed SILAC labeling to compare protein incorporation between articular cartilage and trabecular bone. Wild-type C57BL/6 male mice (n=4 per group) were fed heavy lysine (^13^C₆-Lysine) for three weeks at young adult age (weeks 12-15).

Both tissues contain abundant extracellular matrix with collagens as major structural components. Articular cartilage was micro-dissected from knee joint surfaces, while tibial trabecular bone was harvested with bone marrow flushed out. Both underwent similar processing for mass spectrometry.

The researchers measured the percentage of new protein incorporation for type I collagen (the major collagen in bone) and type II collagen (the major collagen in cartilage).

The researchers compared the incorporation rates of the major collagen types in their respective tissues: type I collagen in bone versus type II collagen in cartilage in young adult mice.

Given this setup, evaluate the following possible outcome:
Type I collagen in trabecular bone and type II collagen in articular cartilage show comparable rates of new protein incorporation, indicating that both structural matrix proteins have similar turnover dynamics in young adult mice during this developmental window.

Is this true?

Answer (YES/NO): NO